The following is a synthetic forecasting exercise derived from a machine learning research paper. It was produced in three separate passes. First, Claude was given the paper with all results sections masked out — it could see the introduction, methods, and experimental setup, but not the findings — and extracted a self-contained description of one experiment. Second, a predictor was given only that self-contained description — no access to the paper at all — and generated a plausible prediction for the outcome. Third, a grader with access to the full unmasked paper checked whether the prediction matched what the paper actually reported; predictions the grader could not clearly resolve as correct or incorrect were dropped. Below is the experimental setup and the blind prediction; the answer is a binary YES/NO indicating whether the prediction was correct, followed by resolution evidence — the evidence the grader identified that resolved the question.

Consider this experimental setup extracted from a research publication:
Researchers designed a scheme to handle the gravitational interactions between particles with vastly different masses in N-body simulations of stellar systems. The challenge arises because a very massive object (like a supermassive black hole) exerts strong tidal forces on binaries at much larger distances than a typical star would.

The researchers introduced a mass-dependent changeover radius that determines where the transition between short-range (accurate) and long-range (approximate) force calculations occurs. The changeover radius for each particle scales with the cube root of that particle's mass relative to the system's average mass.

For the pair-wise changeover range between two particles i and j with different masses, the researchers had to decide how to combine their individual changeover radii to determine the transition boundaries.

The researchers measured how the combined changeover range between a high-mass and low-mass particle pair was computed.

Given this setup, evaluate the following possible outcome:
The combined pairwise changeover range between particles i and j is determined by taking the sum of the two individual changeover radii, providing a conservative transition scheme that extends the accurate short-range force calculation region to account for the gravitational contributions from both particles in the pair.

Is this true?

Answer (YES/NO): NO